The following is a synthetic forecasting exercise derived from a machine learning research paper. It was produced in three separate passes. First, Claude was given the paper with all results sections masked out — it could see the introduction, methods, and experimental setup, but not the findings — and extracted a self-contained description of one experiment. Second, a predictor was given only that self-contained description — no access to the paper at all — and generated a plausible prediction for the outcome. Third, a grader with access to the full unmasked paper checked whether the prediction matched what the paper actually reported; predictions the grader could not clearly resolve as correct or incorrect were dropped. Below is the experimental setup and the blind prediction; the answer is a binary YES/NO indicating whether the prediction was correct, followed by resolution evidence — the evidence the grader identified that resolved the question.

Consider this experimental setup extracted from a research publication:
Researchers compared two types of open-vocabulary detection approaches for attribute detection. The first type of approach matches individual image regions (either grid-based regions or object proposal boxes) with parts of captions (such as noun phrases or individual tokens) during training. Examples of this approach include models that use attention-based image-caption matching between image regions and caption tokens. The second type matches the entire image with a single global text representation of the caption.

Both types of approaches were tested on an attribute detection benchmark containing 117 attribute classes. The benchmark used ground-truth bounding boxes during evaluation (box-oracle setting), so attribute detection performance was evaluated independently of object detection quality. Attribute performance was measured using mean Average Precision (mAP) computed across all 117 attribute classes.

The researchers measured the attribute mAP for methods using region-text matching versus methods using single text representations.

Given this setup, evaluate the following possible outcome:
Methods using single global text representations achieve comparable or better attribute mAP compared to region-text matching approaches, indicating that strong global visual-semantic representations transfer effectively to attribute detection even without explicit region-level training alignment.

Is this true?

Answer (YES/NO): NO